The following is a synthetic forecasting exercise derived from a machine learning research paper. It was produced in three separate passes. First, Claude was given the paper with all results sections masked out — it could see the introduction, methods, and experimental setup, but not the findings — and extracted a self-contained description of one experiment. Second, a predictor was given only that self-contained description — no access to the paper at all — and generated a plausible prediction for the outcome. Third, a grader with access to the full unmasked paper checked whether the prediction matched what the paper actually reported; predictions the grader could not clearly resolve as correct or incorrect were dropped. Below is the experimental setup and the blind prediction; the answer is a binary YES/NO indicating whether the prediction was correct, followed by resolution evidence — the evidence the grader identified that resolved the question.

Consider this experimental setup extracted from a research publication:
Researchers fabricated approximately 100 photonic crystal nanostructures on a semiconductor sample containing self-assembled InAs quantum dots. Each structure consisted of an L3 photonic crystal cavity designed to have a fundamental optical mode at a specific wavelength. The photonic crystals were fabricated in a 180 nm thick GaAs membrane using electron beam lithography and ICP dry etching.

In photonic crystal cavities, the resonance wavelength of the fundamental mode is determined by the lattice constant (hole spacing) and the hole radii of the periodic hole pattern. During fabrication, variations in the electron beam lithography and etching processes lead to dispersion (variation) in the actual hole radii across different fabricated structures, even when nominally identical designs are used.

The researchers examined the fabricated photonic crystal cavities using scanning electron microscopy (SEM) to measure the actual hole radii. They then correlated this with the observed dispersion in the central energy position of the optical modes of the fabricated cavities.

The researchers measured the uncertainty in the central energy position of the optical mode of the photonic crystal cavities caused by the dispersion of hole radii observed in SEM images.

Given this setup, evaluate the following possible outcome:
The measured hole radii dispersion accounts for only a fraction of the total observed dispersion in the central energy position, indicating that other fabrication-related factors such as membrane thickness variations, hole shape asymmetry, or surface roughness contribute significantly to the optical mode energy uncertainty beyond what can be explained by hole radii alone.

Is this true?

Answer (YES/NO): NO